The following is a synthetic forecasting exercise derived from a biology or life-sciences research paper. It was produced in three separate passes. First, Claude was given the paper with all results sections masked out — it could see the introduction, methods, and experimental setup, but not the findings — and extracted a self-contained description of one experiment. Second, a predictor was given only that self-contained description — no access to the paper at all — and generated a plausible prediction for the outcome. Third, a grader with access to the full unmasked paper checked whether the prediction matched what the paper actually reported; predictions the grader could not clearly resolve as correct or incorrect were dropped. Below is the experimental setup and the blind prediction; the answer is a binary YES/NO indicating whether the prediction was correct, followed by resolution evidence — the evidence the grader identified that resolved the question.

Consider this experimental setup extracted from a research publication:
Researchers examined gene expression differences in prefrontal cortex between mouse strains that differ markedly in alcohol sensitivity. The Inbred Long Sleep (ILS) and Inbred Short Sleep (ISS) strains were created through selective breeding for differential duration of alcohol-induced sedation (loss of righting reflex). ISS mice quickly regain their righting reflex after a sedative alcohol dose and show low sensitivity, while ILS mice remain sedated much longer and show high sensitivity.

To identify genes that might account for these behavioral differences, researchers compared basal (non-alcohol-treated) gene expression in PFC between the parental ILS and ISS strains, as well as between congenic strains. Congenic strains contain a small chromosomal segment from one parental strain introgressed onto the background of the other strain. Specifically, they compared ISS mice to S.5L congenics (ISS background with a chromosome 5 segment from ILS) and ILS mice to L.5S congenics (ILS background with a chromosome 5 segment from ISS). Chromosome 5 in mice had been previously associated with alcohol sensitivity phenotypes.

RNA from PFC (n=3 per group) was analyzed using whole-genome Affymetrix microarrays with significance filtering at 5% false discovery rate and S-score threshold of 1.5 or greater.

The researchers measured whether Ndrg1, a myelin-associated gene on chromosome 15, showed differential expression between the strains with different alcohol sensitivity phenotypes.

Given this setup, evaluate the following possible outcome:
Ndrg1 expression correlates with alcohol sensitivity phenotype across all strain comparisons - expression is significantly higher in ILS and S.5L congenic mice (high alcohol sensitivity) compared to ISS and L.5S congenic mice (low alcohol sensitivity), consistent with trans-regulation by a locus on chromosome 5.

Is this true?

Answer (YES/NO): NO